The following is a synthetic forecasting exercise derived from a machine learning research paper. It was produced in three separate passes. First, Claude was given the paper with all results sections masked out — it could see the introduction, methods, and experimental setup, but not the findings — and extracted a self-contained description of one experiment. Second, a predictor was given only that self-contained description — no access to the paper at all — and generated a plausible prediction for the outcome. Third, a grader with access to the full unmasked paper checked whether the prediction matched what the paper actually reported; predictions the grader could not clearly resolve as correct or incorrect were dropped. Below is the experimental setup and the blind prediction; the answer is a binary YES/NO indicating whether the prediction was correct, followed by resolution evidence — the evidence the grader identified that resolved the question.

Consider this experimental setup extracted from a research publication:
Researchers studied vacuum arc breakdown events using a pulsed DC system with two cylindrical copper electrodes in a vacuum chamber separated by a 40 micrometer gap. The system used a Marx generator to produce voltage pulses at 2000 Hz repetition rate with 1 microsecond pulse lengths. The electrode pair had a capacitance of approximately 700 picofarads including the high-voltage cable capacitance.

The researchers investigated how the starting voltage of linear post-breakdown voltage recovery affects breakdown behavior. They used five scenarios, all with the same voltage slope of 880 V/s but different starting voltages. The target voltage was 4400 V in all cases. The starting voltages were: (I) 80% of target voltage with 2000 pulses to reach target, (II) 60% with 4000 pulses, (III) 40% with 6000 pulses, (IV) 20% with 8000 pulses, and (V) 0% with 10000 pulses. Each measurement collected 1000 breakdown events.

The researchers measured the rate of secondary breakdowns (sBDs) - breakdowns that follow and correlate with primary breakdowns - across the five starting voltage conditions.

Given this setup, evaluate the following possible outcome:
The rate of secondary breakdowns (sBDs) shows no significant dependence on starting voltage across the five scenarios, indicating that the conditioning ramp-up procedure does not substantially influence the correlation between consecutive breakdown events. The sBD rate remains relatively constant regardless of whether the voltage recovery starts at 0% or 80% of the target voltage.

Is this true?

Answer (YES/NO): NO